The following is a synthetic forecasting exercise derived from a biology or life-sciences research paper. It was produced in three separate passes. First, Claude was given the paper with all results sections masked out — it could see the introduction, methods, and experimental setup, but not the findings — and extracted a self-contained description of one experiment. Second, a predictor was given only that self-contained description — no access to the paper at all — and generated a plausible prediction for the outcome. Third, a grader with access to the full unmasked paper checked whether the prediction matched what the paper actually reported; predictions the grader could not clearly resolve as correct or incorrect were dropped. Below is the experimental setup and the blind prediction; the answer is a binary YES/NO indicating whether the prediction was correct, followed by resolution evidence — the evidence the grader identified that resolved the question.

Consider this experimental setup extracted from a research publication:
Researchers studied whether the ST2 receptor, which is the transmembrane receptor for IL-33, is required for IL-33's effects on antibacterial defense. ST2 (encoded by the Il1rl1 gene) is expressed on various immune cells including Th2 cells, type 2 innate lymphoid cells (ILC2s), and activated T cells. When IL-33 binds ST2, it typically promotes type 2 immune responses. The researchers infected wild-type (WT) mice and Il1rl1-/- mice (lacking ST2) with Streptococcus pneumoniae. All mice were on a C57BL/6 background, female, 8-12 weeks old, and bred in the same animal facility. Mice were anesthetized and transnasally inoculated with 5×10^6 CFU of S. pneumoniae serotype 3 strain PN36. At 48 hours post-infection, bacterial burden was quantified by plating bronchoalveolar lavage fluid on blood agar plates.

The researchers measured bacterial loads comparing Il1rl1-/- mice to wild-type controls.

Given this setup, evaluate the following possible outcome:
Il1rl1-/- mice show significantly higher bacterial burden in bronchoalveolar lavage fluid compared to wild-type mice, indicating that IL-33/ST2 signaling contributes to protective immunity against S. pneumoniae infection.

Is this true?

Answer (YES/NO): NO